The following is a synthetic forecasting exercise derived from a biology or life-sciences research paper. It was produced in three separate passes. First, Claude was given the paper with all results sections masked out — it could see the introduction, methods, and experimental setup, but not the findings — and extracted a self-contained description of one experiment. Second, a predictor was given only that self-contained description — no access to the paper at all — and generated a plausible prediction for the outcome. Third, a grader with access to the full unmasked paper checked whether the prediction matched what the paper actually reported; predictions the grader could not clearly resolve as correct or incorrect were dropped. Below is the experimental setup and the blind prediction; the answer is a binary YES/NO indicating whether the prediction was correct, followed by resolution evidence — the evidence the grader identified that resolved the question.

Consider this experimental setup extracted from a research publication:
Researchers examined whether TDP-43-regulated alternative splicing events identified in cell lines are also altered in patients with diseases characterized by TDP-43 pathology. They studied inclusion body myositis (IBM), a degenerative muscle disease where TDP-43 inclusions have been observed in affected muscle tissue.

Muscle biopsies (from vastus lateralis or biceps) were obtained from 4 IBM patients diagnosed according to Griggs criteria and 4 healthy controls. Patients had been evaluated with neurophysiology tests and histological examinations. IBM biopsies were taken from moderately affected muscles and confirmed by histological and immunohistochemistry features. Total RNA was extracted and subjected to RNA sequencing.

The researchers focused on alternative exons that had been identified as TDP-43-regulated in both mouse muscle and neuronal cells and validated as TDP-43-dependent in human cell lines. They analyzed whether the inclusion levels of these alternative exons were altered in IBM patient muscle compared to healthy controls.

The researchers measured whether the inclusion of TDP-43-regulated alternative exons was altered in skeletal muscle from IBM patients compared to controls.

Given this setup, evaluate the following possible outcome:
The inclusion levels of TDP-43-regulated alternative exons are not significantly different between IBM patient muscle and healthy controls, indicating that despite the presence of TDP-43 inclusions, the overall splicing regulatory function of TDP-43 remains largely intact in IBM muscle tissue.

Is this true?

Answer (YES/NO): NO